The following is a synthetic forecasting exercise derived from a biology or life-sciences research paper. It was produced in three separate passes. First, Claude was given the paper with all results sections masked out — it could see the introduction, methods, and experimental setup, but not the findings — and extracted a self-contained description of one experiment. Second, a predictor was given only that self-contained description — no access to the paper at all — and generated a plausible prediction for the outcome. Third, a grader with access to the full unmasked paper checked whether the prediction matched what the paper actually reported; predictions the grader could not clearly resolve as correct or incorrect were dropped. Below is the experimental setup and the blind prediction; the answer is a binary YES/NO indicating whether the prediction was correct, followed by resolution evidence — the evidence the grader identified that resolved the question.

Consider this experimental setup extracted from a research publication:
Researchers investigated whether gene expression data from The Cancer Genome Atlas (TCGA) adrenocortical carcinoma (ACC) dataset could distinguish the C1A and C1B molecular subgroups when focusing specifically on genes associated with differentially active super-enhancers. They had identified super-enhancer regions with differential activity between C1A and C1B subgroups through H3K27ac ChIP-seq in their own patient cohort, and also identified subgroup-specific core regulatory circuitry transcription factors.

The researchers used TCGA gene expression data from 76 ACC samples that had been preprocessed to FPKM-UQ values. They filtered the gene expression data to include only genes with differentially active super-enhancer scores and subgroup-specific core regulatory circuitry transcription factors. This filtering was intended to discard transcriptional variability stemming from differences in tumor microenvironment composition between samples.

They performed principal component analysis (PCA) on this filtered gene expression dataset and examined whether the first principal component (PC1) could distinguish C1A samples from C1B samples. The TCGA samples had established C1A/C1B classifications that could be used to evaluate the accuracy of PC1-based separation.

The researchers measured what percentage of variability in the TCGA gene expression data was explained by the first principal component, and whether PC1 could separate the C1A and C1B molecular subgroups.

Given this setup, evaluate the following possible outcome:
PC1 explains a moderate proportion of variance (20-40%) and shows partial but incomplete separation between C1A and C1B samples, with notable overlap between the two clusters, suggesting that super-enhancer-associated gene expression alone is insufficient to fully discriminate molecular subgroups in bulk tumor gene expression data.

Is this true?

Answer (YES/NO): NO